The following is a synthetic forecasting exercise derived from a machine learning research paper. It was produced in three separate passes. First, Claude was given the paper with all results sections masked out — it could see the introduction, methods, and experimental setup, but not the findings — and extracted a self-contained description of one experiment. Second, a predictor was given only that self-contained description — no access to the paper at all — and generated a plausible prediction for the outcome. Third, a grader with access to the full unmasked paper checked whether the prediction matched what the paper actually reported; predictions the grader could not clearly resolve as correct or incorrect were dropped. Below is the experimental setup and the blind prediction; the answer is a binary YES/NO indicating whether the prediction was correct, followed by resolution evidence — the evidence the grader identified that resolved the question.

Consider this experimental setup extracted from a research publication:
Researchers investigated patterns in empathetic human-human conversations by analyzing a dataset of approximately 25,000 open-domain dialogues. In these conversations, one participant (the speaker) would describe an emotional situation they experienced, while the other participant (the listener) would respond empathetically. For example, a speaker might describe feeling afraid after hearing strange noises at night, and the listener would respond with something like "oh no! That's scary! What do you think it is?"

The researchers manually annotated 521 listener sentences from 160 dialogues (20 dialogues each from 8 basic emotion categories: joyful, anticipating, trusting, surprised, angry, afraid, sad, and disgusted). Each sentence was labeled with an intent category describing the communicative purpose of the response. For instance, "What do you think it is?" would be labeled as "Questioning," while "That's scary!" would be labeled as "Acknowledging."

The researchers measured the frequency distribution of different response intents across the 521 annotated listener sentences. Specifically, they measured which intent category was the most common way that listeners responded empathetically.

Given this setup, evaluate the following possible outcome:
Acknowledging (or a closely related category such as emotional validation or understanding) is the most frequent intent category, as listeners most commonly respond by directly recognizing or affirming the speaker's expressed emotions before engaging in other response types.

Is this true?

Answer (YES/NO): NO